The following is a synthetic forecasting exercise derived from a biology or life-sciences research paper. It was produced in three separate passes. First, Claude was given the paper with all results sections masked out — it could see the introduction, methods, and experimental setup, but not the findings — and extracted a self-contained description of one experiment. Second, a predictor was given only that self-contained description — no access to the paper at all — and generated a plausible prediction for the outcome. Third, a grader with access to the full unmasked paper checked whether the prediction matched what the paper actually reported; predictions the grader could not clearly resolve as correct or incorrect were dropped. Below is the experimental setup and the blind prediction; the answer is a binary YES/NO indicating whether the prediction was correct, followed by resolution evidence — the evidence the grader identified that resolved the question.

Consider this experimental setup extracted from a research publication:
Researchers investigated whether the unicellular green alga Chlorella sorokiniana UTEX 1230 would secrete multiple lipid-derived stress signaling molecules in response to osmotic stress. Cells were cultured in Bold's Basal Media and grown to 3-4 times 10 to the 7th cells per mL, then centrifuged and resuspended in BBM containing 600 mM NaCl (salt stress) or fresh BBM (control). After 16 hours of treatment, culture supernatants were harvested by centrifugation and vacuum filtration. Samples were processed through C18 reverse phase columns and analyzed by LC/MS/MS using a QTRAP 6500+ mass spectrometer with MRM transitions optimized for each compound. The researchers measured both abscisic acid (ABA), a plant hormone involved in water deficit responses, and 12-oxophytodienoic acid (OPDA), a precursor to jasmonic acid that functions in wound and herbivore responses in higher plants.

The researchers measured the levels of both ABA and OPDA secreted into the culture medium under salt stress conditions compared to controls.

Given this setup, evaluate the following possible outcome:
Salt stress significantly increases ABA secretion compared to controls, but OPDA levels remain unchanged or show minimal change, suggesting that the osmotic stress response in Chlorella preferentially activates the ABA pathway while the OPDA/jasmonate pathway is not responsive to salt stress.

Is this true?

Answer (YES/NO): NO